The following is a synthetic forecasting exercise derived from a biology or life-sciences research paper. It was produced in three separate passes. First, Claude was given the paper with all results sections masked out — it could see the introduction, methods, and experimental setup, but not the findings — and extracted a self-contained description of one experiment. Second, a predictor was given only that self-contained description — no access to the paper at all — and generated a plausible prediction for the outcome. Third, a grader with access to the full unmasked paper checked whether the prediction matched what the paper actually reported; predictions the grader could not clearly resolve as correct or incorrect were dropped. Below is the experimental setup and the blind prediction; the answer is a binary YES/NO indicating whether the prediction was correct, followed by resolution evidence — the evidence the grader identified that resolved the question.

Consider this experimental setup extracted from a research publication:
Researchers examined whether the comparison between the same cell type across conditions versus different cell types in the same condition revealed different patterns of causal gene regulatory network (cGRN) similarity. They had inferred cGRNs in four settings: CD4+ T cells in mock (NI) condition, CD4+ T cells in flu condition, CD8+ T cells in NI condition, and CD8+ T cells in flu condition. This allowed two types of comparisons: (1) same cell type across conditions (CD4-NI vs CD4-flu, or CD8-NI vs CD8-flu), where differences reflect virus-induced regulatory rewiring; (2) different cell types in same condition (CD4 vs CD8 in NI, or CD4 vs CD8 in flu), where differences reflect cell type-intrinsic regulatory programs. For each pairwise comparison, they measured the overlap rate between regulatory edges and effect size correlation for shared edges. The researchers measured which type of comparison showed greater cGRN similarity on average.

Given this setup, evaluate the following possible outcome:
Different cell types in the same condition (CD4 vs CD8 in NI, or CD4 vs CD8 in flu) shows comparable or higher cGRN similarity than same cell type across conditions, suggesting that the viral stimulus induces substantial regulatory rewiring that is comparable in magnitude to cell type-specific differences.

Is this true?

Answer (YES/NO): NO